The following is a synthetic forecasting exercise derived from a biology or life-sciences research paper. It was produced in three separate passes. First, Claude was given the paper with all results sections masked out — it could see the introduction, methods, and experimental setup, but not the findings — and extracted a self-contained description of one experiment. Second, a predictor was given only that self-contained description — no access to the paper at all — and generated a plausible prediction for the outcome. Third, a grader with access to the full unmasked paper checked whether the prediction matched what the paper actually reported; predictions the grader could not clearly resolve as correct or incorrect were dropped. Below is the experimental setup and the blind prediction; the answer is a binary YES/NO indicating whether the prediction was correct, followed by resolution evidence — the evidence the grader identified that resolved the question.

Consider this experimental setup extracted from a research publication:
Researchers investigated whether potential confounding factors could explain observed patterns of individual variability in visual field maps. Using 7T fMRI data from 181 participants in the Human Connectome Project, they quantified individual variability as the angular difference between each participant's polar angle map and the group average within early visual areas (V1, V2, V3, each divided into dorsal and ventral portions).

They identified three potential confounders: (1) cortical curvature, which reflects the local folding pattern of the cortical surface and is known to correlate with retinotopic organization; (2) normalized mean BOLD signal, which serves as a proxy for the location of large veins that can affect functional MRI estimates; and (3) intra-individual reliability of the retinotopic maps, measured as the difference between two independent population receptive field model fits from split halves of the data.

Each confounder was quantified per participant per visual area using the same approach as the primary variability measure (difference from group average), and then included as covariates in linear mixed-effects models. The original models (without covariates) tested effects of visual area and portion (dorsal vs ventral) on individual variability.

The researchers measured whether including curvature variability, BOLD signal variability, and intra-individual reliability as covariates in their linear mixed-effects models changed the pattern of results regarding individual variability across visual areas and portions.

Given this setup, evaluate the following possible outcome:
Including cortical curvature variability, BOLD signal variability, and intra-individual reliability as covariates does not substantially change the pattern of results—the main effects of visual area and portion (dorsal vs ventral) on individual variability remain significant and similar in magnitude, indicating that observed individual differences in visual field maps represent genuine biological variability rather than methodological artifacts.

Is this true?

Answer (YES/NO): YES